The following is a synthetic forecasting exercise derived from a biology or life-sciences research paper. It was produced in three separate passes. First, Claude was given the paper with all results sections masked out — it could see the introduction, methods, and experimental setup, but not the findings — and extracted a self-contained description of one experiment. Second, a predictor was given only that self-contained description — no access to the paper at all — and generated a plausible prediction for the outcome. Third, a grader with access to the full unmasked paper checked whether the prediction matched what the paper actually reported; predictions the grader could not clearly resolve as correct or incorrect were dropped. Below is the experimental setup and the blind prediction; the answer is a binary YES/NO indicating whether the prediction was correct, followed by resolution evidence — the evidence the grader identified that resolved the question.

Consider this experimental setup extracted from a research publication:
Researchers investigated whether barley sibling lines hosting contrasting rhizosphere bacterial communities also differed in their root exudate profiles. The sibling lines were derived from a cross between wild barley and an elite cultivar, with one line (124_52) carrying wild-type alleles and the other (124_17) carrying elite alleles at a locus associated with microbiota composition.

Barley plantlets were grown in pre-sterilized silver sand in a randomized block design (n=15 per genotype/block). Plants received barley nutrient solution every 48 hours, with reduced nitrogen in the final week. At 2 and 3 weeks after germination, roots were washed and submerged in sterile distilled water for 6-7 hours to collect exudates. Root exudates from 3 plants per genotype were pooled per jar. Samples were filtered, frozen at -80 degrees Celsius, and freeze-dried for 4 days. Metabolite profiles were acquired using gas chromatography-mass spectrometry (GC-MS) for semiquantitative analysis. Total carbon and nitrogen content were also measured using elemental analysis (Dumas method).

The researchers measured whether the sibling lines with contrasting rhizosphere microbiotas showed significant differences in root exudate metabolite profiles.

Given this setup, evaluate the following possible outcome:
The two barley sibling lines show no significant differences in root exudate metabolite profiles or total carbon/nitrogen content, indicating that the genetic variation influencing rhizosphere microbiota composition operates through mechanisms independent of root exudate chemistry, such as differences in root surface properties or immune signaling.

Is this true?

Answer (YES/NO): YES